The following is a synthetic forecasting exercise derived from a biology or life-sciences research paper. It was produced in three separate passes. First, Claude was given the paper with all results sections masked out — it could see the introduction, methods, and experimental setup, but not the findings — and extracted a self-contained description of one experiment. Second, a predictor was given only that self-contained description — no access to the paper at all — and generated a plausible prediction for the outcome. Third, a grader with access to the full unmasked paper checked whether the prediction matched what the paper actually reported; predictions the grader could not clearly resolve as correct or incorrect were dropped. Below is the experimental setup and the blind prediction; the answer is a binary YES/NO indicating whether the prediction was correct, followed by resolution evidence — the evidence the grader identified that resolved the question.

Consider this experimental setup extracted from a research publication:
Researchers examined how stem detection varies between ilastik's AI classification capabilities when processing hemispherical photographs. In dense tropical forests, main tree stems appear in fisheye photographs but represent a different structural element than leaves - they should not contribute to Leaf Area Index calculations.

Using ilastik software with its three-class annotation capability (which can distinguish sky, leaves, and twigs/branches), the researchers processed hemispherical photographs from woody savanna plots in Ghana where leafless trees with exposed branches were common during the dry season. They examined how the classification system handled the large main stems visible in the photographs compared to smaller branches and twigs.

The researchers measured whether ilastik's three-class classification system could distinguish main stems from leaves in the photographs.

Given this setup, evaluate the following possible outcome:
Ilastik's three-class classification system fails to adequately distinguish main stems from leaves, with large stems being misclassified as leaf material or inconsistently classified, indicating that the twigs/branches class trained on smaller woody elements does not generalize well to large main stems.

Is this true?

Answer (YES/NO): YES